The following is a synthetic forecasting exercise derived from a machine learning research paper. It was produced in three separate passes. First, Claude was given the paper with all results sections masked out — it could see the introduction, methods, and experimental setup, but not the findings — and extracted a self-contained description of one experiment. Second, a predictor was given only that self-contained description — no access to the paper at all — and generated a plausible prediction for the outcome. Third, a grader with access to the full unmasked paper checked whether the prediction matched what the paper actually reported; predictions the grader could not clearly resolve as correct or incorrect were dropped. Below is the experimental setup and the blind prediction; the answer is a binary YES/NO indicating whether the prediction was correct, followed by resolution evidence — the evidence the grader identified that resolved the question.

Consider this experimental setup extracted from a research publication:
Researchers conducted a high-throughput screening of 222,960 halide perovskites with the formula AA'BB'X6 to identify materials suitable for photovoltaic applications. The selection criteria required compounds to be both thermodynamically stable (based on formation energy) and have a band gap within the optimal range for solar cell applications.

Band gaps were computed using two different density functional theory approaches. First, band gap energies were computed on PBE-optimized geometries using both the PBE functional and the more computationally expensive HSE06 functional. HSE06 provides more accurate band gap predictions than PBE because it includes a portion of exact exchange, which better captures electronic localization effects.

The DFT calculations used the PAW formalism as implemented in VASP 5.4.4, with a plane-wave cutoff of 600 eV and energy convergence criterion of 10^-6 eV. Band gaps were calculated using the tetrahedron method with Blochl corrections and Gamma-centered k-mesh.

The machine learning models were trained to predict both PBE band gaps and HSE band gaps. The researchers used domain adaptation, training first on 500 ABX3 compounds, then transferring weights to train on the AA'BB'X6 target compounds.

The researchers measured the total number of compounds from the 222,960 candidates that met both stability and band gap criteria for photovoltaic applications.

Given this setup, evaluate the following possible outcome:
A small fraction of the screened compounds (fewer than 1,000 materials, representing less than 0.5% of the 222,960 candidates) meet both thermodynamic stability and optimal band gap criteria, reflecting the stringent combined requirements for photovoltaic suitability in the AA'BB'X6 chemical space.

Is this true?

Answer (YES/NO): YES